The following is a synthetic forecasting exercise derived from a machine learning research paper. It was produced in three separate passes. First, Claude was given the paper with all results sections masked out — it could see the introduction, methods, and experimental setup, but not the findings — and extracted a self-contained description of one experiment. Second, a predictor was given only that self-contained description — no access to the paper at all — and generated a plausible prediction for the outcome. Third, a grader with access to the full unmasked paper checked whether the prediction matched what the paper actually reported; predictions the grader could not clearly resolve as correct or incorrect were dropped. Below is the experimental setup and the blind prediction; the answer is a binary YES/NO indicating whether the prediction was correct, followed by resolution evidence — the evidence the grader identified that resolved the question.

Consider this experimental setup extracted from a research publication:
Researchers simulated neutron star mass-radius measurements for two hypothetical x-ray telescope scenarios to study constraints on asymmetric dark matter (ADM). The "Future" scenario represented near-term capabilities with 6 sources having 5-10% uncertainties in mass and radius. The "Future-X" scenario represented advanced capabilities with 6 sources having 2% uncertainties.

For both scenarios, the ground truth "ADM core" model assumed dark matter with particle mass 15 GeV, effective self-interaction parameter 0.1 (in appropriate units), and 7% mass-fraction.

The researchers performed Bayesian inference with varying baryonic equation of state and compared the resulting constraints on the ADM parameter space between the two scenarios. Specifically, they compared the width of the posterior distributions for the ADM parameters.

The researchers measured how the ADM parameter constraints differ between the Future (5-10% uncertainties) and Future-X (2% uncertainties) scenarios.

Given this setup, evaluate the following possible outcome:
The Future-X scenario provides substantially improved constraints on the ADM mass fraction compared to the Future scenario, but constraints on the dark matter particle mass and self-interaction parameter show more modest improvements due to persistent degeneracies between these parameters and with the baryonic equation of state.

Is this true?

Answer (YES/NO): NO